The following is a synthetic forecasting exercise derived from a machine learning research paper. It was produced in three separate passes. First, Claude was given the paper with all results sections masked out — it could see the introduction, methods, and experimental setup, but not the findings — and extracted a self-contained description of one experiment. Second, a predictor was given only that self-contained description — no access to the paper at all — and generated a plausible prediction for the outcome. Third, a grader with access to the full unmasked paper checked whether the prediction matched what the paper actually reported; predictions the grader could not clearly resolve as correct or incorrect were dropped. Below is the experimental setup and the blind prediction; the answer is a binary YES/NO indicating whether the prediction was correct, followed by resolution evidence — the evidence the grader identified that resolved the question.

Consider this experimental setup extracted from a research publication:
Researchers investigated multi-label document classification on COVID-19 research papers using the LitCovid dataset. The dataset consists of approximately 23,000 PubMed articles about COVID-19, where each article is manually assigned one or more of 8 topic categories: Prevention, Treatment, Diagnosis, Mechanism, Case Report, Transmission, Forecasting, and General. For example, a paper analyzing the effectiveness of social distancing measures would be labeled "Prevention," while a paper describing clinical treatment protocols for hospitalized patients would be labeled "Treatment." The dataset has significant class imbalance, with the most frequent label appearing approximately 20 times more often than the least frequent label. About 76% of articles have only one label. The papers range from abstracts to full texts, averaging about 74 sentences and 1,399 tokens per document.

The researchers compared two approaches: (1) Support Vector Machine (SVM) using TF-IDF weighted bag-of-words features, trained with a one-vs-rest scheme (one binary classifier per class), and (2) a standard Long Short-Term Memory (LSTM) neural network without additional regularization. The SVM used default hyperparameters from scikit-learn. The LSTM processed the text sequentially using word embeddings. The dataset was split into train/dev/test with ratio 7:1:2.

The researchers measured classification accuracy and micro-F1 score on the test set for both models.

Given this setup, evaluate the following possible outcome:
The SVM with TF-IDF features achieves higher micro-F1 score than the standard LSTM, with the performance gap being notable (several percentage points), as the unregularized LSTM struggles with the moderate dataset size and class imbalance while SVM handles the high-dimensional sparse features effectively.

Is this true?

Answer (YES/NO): NO